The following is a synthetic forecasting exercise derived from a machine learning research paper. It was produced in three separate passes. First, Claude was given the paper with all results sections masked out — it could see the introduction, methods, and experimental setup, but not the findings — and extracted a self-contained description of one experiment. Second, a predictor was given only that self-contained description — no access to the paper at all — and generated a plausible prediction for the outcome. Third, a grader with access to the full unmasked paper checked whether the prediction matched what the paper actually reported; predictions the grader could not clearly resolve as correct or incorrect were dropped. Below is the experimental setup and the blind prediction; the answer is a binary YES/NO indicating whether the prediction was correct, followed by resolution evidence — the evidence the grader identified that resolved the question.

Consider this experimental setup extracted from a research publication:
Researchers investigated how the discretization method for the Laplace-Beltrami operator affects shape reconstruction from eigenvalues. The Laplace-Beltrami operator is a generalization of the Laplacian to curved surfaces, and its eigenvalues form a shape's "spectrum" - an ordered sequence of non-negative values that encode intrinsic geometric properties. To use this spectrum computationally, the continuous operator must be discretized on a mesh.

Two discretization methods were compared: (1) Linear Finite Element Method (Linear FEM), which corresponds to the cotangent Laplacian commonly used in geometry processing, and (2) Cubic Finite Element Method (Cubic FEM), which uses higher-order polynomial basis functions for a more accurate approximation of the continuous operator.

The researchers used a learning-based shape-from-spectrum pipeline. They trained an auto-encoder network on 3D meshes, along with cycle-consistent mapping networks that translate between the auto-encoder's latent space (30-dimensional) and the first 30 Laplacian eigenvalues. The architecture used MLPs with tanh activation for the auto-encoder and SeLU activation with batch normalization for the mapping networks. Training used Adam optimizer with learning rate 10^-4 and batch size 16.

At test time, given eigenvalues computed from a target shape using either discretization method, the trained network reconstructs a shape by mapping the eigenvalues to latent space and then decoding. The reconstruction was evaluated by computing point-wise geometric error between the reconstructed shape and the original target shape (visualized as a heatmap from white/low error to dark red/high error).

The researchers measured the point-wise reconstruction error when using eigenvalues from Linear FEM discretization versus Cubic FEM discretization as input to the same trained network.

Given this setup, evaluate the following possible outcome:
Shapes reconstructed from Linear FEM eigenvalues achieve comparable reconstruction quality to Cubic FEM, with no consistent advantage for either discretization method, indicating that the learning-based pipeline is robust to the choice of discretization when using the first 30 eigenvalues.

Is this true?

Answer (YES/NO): NO